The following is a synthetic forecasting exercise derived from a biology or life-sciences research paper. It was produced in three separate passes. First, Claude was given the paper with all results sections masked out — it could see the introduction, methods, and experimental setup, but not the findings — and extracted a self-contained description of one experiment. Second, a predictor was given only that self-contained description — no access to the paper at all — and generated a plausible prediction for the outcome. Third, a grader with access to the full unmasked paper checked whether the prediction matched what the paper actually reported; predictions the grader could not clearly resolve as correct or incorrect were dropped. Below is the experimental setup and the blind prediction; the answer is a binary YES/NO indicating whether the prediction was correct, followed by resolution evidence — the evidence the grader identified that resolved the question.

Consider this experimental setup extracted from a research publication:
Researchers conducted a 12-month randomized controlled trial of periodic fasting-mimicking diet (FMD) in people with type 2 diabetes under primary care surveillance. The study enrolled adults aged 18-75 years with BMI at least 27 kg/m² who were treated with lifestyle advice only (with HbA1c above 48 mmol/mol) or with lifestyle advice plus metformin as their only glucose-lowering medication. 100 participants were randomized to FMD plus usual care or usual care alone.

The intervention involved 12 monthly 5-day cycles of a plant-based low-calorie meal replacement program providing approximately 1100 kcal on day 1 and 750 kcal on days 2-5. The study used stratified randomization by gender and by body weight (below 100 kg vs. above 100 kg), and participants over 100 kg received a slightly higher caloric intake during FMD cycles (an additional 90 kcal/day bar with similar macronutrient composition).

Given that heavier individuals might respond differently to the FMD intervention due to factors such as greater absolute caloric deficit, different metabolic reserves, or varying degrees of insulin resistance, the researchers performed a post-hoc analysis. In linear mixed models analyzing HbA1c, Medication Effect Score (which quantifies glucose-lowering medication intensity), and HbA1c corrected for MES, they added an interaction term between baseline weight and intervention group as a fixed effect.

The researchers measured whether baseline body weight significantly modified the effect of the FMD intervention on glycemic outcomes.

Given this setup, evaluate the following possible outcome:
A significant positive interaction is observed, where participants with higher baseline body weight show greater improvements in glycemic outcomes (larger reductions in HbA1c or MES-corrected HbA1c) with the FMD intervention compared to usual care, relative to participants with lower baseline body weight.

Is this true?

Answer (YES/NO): NO